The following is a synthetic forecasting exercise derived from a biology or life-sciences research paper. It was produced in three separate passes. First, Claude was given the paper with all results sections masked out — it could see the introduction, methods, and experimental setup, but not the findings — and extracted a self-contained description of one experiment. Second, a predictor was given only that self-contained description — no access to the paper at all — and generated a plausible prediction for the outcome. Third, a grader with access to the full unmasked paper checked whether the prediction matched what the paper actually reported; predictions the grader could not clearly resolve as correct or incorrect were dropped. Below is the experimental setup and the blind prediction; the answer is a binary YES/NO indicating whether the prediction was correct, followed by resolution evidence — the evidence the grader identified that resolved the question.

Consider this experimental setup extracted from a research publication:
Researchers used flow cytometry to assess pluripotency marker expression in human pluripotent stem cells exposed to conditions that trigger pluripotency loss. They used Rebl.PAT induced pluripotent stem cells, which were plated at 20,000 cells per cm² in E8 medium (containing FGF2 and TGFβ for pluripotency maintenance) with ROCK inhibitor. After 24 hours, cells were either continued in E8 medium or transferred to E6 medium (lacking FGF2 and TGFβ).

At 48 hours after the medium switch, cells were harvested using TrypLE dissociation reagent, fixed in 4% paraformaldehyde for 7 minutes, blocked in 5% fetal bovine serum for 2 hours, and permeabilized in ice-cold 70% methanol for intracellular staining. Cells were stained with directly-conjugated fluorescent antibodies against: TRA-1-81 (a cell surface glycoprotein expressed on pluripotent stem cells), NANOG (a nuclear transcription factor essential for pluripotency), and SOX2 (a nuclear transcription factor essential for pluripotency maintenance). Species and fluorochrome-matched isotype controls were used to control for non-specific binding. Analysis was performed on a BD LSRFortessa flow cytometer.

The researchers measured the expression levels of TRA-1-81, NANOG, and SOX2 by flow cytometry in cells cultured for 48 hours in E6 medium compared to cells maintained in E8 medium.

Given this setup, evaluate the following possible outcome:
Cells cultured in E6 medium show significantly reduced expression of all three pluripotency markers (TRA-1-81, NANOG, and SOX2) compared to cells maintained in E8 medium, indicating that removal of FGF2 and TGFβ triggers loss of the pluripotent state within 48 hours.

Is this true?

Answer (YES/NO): NO